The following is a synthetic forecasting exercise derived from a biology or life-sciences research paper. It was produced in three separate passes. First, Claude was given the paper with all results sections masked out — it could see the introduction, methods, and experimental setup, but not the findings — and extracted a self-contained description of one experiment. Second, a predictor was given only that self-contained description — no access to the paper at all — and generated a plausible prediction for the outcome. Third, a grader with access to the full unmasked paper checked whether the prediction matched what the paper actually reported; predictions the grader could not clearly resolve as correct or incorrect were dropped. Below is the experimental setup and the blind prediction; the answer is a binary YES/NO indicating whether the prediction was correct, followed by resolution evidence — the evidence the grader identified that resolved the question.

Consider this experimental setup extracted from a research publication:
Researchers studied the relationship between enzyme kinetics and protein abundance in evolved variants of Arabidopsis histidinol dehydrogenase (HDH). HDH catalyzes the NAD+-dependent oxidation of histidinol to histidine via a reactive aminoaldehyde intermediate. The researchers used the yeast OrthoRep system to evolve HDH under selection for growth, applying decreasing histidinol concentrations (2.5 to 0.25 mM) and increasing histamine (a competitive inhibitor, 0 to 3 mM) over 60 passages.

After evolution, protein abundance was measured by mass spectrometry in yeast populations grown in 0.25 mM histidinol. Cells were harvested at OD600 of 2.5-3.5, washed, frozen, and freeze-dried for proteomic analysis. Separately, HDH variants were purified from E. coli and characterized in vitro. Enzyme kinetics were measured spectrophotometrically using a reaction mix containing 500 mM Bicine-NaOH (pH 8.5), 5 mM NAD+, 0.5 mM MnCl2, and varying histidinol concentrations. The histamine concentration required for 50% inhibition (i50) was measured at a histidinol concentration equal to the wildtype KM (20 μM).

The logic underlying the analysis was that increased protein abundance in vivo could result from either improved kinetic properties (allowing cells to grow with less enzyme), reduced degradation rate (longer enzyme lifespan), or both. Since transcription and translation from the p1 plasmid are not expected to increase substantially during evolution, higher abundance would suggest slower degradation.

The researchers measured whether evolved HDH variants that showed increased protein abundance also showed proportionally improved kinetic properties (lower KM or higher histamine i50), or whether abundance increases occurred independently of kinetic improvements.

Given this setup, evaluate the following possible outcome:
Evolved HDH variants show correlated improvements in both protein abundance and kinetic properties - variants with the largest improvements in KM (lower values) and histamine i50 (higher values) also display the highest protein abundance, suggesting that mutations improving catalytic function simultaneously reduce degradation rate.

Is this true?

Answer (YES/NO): NO